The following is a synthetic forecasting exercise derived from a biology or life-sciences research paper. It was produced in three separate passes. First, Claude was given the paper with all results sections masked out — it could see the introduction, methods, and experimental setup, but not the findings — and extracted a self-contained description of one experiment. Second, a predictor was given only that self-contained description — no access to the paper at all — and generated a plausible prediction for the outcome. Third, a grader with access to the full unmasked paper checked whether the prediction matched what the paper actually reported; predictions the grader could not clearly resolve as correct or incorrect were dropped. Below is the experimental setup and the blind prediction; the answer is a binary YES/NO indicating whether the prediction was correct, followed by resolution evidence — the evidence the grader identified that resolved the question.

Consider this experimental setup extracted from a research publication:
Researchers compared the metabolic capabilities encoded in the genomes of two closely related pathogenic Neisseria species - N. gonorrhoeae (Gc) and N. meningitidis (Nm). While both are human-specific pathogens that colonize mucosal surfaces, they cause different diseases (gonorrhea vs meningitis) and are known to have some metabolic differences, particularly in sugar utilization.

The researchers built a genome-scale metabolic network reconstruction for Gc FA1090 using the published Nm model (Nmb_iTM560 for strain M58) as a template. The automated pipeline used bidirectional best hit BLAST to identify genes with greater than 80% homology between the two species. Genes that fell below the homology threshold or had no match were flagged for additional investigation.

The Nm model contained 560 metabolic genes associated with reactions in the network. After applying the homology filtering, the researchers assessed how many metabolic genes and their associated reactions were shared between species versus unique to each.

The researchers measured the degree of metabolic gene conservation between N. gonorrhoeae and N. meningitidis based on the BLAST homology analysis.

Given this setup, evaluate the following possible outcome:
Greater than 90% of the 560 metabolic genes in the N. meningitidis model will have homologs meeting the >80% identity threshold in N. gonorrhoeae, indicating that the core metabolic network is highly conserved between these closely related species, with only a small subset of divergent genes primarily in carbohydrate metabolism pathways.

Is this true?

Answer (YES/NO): NO